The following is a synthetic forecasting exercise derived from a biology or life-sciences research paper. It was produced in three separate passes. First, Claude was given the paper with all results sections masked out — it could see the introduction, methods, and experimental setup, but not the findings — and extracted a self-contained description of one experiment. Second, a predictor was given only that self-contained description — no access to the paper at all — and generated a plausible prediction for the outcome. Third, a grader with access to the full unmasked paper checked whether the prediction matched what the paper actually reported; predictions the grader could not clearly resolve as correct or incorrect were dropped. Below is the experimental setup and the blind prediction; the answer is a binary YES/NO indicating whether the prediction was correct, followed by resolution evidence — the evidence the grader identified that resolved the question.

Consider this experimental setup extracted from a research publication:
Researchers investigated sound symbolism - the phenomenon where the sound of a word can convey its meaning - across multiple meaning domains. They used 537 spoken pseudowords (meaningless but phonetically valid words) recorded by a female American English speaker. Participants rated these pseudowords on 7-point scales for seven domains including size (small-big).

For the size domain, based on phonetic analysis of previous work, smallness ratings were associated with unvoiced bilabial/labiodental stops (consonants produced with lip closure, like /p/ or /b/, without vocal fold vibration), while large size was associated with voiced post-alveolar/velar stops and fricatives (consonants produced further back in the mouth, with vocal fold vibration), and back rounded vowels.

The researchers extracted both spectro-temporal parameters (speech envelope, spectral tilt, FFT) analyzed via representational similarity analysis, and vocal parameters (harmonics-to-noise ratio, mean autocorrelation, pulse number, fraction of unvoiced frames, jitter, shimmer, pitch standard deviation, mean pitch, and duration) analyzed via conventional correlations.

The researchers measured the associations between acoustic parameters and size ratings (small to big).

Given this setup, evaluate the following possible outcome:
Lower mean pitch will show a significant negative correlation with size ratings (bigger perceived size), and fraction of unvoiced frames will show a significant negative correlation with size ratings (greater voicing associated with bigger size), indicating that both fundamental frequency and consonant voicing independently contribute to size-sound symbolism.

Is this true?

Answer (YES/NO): NO